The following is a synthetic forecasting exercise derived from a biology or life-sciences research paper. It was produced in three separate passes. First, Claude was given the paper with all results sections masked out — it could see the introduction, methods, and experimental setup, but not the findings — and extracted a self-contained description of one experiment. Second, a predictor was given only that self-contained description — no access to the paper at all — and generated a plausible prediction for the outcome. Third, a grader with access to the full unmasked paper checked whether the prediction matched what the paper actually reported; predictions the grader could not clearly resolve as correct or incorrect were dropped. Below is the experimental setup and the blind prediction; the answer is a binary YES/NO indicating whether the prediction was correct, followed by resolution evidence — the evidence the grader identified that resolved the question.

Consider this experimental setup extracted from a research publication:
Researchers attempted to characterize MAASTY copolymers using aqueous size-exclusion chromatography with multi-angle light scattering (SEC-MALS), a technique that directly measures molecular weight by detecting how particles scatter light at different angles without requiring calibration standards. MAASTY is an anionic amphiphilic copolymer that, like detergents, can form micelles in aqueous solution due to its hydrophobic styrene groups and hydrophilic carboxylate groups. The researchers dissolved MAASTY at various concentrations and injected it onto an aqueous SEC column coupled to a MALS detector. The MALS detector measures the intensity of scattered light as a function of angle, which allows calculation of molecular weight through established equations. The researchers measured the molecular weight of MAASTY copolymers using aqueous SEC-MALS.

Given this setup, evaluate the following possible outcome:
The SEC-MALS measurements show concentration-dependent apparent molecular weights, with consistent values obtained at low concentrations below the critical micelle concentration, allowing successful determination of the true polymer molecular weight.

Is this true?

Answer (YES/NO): NO